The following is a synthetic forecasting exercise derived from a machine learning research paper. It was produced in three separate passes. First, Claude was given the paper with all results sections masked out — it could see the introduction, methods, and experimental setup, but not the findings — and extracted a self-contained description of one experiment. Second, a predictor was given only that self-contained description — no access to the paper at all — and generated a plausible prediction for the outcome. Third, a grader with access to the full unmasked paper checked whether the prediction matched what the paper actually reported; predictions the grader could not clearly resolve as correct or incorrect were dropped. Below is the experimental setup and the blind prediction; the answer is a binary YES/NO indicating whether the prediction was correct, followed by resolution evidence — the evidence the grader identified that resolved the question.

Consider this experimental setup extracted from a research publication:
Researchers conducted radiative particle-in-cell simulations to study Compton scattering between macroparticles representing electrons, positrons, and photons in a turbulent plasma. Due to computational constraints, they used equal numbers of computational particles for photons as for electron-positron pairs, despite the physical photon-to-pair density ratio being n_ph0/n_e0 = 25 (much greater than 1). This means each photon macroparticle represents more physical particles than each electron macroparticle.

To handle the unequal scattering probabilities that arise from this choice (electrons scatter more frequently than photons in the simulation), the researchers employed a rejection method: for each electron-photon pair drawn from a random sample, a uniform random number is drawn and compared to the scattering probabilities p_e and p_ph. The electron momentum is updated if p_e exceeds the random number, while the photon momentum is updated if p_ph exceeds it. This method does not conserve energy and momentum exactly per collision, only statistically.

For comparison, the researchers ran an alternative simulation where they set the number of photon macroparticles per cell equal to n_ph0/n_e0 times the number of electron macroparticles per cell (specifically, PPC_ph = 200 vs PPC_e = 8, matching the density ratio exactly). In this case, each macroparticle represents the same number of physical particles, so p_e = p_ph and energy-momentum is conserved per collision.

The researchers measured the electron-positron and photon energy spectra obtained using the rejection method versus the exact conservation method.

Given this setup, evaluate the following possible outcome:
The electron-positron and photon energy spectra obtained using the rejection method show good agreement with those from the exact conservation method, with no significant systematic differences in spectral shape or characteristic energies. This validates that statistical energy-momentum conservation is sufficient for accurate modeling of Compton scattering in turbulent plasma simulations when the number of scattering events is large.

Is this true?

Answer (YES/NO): YES